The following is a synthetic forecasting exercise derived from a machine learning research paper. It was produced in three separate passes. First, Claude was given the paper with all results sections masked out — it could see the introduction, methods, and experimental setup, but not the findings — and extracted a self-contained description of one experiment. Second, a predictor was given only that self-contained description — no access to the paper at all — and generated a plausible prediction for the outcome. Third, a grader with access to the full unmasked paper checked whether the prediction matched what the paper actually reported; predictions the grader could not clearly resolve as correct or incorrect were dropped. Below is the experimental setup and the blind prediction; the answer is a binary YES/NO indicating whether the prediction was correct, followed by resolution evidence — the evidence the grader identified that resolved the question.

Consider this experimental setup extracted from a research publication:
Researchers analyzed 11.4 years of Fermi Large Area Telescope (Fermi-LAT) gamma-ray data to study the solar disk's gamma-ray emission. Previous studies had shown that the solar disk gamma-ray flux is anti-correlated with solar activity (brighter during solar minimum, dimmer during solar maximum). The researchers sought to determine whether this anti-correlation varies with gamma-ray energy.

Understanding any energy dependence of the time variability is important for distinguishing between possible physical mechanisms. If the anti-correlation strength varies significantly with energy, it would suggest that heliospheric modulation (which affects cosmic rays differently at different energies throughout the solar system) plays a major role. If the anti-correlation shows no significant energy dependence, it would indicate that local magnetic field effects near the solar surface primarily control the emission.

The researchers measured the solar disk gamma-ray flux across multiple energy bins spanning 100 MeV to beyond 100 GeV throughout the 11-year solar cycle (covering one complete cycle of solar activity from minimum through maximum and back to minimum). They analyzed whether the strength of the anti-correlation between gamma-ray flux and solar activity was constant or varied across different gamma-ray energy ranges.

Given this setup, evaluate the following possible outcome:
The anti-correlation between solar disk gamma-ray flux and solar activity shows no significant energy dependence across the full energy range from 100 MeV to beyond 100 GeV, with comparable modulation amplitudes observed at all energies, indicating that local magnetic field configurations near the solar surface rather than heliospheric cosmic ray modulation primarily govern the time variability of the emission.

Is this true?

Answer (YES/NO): YES